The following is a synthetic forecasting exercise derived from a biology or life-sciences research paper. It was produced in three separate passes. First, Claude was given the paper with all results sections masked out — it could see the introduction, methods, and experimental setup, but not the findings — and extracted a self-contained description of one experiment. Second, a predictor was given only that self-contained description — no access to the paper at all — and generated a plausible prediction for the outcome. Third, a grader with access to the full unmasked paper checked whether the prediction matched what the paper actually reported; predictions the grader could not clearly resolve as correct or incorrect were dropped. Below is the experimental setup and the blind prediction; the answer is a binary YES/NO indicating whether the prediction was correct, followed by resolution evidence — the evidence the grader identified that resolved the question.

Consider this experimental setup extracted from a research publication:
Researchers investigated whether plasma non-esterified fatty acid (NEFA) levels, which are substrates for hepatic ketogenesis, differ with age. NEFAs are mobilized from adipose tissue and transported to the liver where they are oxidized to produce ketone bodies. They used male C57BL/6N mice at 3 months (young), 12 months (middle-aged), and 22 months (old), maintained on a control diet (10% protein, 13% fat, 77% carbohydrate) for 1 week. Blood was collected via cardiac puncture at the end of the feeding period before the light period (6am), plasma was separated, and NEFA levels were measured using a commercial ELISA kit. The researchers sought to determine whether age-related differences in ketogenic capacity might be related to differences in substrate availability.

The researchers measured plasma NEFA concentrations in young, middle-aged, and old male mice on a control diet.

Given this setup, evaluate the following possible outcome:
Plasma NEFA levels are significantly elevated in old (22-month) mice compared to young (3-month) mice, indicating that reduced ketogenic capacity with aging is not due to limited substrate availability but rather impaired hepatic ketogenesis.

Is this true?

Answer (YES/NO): NO